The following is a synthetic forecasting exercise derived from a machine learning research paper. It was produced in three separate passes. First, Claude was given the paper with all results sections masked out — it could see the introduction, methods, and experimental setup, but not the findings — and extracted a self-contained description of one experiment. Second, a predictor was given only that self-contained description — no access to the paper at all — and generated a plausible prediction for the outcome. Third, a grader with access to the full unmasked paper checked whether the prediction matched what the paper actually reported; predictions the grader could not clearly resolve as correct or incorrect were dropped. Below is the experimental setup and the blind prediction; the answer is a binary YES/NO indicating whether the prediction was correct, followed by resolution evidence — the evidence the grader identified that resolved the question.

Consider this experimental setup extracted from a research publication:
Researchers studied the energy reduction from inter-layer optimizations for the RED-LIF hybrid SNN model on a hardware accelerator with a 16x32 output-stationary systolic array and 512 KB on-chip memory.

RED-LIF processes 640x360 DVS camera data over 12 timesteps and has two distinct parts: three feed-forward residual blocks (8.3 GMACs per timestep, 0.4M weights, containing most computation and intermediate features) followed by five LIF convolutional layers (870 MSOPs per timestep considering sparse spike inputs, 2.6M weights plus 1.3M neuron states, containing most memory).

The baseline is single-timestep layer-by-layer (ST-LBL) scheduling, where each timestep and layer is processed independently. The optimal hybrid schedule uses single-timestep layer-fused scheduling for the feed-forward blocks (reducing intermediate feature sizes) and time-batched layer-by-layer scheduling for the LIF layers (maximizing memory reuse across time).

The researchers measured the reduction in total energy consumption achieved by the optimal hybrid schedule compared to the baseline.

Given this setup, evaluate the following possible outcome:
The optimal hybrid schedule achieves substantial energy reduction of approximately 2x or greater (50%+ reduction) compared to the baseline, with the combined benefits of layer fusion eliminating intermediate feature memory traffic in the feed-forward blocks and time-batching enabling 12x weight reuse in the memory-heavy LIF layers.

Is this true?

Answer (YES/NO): NO